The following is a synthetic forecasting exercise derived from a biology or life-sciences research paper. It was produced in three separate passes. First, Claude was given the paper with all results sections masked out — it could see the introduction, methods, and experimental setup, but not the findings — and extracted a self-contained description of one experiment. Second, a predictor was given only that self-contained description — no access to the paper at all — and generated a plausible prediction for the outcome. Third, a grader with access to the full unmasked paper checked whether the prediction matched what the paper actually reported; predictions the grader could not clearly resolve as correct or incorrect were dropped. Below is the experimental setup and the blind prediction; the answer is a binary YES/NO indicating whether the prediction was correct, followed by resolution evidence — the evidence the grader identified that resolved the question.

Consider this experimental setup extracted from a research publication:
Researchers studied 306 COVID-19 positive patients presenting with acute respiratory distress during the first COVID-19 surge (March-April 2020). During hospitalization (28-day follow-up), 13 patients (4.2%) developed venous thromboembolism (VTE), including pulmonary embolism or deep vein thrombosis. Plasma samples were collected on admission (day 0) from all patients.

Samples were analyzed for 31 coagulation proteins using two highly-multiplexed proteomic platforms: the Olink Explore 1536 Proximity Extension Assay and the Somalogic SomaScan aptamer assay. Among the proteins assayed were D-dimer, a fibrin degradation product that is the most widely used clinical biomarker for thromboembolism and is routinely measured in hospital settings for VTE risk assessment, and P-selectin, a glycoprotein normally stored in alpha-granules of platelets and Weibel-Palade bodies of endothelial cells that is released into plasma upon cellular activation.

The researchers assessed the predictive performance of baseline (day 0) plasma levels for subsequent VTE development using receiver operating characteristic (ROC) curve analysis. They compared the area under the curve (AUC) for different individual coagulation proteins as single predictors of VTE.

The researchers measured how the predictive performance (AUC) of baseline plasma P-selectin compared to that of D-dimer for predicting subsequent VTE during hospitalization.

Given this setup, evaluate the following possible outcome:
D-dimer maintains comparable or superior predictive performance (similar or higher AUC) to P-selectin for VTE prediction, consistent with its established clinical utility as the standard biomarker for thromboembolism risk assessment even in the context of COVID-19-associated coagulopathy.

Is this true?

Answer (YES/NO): YES